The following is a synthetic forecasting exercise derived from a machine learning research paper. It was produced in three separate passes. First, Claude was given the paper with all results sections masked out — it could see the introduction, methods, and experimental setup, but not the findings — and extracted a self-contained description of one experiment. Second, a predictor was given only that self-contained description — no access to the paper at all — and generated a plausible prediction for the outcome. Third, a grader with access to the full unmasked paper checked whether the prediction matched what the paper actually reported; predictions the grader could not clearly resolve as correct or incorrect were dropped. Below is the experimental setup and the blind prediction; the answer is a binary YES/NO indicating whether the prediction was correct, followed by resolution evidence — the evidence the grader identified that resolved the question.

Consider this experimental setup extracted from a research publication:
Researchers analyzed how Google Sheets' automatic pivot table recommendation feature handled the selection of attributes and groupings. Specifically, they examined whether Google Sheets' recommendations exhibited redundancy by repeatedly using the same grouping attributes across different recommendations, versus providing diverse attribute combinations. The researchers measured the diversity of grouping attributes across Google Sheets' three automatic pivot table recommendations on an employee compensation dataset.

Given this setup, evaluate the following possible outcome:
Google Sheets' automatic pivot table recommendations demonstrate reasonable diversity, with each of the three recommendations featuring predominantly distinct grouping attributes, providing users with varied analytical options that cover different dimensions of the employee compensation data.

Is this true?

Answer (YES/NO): NO